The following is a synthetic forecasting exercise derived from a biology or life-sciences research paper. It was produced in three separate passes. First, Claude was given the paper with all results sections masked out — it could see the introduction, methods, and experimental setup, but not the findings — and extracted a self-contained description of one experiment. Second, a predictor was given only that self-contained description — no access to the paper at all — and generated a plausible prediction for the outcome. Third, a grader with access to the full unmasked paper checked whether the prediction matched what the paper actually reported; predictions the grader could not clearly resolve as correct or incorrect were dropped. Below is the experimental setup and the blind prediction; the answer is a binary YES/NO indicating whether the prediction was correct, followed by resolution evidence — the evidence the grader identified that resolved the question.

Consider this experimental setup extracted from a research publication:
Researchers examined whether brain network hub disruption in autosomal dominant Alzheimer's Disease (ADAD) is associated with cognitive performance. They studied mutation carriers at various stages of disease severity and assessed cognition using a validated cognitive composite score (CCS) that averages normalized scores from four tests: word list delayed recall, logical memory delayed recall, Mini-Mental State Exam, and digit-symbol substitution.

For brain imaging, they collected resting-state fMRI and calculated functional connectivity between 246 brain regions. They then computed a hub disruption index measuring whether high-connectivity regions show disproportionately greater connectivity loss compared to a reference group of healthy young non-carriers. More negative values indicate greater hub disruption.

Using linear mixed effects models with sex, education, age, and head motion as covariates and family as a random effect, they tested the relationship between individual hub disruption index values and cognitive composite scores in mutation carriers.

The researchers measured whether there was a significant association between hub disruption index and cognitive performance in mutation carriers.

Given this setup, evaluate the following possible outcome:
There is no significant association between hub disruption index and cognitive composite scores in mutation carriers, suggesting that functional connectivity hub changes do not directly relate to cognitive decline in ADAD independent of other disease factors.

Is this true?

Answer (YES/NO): NO